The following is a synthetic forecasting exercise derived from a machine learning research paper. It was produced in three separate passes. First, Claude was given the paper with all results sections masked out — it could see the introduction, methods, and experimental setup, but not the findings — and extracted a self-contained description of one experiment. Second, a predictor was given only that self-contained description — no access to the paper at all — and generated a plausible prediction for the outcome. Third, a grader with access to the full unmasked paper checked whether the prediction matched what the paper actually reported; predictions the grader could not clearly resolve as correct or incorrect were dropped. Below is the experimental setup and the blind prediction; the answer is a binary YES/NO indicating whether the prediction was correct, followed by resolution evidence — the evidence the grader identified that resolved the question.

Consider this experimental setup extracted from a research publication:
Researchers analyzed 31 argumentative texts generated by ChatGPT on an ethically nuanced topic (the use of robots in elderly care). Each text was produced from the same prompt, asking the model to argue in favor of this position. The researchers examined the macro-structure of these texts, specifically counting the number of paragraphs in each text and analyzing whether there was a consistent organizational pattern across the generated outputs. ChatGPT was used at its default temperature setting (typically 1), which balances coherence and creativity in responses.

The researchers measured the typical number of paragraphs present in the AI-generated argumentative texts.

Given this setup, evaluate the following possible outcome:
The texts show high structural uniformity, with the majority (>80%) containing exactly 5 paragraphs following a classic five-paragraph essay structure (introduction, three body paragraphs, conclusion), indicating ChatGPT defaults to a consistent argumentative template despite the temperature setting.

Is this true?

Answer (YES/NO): NO